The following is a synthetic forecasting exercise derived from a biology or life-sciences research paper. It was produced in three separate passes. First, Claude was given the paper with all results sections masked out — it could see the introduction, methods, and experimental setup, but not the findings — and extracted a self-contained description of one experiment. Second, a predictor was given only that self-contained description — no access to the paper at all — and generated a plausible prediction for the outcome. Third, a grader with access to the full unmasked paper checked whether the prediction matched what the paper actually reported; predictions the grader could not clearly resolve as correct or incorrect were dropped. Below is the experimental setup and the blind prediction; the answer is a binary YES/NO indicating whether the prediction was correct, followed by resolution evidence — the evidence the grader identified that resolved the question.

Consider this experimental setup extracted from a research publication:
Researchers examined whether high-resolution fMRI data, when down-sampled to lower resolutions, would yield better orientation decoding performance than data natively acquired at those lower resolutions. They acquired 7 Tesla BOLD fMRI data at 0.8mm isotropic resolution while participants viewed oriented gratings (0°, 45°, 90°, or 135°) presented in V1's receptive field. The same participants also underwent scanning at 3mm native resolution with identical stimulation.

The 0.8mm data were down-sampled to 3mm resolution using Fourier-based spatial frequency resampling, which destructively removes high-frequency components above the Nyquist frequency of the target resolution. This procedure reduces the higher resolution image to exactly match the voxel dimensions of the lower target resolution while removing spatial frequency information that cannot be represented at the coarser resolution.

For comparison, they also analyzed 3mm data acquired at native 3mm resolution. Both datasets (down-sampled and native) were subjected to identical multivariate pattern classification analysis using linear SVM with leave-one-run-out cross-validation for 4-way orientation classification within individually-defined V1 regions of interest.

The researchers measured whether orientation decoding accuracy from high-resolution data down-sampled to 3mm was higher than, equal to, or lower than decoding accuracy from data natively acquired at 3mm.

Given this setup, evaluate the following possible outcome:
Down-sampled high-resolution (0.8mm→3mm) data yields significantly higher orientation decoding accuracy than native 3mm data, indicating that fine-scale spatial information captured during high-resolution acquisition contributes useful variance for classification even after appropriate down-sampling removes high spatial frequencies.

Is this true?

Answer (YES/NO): NO